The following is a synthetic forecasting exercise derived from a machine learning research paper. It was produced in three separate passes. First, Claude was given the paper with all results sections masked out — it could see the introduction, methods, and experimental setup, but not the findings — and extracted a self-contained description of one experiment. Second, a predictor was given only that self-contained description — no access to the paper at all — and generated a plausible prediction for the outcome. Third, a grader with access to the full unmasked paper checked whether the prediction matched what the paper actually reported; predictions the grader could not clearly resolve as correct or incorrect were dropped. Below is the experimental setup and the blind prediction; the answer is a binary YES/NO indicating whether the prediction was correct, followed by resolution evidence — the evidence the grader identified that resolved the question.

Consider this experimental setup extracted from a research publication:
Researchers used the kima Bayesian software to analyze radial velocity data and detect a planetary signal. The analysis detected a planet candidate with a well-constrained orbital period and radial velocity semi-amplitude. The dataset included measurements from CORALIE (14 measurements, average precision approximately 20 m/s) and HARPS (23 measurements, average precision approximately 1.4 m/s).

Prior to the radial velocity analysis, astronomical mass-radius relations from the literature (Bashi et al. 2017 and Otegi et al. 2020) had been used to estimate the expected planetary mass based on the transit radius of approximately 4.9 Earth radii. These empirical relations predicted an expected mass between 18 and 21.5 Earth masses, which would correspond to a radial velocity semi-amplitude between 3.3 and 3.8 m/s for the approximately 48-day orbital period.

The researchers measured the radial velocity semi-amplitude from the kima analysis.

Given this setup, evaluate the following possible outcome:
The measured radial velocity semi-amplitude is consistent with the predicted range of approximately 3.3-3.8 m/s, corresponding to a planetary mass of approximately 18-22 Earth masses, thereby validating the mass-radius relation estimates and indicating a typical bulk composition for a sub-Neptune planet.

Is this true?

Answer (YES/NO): YES